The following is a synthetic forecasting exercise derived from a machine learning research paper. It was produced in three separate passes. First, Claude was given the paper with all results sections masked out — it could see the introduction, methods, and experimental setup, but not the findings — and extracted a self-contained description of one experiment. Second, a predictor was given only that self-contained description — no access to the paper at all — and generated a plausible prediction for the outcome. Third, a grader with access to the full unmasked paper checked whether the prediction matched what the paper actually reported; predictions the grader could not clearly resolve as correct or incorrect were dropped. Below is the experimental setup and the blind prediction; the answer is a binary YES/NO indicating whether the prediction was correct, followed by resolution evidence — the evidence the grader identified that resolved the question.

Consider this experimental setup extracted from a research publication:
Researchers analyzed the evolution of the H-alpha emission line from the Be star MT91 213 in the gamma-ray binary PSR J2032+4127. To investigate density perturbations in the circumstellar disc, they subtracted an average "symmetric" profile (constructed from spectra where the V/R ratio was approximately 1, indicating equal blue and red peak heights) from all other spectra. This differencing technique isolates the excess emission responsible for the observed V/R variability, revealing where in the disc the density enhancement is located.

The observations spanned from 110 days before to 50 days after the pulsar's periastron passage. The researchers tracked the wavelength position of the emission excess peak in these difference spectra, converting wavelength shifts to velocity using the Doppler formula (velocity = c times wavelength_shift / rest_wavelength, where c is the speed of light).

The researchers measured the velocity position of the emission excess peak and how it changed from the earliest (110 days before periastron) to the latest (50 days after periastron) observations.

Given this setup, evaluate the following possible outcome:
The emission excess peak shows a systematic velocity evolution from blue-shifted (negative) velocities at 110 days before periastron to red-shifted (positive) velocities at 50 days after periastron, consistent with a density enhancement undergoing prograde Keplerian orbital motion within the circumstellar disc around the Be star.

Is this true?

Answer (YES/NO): NO